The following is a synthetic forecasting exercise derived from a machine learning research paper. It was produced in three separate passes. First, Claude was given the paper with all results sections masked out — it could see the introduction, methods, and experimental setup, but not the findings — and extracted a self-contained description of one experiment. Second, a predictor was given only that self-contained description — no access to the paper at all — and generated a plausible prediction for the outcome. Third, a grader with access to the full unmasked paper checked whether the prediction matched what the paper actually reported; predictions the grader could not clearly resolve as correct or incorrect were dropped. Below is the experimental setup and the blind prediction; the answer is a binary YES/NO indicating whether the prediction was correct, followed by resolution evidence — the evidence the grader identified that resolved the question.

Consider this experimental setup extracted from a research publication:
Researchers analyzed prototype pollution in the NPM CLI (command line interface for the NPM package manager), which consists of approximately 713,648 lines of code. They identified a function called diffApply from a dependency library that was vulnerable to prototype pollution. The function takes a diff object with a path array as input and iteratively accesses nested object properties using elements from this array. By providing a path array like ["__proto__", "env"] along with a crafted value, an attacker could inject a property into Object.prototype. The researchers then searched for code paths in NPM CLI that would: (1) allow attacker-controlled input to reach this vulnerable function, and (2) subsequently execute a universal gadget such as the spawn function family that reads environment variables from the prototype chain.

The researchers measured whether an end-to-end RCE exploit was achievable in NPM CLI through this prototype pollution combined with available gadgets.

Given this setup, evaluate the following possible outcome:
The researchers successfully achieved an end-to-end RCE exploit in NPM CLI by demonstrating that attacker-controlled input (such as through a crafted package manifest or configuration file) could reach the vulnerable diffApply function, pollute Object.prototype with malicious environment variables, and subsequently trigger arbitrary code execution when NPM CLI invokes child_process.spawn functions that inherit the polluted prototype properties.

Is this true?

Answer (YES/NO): YES